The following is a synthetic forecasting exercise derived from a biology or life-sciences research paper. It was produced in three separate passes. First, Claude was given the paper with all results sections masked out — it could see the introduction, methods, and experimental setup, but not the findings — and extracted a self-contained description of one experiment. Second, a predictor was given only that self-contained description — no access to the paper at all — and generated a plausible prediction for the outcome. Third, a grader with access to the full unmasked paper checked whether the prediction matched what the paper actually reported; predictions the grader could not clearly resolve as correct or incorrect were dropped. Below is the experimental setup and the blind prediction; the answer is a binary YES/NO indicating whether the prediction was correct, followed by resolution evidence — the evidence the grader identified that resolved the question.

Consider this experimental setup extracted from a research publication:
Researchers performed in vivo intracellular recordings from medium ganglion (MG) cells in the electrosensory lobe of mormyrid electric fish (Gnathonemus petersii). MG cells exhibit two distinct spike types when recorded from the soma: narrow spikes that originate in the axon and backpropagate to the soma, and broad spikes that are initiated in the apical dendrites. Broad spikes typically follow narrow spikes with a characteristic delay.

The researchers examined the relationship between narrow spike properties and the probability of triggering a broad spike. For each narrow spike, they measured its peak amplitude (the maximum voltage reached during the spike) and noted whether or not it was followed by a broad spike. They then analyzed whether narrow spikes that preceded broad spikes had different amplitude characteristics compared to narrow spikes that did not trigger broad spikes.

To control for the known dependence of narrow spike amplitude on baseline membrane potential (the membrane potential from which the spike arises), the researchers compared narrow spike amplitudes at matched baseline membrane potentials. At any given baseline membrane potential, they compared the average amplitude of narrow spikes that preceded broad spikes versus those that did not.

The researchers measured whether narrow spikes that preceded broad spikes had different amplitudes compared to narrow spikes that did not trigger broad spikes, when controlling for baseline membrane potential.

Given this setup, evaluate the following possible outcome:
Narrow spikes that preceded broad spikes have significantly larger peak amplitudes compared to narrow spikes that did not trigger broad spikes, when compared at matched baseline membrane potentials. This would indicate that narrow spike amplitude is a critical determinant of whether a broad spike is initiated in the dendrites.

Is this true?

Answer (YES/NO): YES